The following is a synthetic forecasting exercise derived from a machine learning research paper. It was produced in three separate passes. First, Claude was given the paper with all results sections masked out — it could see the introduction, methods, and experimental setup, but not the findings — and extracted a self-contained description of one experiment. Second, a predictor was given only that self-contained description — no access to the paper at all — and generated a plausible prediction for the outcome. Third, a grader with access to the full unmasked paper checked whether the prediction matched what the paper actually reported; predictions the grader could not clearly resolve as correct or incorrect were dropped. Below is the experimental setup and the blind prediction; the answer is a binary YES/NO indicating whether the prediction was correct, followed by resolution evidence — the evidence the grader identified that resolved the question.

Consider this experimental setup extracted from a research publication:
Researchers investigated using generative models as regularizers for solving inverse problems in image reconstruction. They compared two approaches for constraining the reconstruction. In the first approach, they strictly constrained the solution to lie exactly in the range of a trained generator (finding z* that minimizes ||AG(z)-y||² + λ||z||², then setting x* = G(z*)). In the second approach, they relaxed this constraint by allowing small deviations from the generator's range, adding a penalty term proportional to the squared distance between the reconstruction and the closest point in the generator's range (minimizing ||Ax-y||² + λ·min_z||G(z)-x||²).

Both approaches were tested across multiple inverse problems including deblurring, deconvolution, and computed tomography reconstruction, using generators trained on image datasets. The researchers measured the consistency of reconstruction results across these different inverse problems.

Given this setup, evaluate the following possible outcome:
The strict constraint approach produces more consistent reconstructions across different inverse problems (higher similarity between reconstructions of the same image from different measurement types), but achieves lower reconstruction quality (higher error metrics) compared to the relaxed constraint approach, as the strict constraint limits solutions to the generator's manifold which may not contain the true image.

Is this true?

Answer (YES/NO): NO